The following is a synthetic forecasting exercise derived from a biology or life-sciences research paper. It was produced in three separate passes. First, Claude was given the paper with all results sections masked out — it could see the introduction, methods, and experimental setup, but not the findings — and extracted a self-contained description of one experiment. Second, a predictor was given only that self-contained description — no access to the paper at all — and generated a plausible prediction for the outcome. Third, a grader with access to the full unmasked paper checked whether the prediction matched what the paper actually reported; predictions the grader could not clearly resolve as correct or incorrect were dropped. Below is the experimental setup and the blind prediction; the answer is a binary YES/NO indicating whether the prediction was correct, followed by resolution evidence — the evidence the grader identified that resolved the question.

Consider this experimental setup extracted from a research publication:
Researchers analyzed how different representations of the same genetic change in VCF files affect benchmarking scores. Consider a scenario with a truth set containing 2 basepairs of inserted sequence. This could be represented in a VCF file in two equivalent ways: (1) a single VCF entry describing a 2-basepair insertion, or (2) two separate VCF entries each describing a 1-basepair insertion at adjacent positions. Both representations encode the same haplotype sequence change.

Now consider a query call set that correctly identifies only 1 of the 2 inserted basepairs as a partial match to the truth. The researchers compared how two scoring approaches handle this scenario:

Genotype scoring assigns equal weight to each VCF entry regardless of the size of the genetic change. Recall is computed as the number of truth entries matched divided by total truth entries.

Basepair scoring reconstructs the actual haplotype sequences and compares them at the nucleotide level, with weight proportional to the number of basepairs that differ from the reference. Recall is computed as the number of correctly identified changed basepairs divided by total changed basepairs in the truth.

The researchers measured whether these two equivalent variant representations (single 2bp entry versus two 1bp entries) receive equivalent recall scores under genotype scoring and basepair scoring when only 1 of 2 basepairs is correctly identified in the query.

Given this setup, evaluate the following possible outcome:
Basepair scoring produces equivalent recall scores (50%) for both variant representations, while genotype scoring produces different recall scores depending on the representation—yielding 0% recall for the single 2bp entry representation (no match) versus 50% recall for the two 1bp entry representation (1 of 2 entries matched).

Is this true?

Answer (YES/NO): YES